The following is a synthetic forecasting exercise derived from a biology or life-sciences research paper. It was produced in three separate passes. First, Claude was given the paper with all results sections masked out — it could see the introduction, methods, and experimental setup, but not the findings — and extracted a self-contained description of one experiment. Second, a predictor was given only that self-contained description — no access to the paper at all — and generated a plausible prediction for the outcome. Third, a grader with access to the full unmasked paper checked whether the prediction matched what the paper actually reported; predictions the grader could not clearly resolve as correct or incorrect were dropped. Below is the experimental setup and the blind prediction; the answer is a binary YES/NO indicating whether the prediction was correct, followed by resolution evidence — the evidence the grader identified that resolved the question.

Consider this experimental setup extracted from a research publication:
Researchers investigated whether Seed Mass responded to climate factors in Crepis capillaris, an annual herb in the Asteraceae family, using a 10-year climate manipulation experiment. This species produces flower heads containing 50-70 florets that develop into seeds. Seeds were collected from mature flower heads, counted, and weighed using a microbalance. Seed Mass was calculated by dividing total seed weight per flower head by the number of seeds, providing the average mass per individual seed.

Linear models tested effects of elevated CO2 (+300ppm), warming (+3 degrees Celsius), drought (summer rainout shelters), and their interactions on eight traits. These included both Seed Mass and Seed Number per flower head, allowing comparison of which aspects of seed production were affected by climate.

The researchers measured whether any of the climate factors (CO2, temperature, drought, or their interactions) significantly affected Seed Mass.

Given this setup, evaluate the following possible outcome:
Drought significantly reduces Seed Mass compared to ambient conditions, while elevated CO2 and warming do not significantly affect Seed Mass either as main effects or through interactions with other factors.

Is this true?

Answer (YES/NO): NO